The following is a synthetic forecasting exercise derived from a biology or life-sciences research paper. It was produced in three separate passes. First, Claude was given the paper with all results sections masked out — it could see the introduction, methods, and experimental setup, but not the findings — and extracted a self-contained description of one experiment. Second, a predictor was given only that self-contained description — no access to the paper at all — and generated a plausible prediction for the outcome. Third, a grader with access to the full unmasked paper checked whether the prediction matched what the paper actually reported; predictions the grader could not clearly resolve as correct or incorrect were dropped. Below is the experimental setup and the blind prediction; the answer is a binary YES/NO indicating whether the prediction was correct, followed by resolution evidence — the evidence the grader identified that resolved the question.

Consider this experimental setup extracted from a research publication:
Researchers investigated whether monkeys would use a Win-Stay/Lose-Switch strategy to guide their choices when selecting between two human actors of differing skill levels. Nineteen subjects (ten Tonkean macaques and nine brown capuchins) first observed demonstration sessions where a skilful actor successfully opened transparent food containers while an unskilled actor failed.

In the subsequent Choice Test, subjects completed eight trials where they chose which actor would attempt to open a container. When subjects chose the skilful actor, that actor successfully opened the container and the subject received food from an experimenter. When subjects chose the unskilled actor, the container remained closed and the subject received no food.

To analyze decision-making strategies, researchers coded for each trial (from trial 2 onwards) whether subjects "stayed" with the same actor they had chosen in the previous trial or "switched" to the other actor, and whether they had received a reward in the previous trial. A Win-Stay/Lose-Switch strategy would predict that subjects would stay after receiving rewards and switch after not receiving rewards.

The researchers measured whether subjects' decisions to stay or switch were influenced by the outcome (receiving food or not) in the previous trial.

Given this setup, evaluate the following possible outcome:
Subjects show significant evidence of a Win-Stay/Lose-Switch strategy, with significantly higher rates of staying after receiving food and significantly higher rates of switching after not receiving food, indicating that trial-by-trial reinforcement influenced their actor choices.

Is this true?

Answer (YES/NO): NO